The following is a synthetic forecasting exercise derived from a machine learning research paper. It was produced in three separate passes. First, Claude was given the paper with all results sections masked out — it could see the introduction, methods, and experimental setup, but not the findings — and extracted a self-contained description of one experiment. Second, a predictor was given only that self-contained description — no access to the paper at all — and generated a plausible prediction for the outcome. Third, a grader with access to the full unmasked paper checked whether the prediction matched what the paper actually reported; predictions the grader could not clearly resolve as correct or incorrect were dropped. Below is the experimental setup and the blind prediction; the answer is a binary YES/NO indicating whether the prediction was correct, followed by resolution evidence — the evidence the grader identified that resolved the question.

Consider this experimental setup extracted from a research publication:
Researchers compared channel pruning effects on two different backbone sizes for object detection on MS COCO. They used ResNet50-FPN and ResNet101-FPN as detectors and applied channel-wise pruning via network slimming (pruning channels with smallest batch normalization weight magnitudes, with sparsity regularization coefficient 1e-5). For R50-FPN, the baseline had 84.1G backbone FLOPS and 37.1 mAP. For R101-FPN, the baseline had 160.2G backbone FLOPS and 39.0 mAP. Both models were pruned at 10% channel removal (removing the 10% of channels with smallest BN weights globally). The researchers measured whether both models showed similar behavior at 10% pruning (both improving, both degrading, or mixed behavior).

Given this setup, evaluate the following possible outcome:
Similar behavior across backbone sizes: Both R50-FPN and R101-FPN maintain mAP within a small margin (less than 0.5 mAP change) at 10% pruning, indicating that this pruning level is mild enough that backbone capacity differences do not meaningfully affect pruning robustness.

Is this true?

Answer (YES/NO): YES